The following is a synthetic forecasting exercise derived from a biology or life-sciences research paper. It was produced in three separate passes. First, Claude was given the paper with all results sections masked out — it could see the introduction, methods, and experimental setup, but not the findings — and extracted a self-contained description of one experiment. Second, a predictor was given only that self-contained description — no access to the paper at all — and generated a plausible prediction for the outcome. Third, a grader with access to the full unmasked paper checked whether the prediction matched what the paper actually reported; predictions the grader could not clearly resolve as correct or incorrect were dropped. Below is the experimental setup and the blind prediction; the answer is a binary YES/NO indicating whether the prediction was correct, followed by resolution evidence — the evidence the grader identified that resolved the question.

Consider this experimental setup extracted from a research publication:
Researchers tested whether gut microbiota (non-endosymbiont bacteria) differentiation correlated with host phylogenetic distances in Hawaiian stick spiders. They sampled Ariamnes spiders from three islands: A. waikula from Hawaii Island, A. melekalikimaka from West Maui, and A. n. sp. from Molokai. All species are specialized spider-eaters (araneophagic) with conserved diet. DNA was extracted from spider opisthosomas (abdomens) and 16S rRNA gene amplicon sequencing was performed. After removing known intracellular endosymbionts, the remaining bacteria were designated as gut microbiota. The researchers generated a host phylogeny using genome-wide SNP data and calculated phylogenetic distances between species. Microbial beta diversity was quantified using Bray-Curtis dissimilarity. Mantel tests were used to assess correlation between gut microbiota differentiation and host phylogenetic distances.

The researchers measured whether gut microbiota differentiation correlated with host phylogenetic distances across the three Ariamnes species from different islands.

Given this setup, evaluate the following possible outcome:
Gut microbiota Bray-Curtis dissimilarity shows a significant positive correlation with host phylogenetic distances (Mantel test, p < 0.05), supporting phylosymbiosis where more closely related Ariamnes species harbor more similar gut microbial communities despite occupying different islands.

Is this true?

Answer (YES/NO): NO